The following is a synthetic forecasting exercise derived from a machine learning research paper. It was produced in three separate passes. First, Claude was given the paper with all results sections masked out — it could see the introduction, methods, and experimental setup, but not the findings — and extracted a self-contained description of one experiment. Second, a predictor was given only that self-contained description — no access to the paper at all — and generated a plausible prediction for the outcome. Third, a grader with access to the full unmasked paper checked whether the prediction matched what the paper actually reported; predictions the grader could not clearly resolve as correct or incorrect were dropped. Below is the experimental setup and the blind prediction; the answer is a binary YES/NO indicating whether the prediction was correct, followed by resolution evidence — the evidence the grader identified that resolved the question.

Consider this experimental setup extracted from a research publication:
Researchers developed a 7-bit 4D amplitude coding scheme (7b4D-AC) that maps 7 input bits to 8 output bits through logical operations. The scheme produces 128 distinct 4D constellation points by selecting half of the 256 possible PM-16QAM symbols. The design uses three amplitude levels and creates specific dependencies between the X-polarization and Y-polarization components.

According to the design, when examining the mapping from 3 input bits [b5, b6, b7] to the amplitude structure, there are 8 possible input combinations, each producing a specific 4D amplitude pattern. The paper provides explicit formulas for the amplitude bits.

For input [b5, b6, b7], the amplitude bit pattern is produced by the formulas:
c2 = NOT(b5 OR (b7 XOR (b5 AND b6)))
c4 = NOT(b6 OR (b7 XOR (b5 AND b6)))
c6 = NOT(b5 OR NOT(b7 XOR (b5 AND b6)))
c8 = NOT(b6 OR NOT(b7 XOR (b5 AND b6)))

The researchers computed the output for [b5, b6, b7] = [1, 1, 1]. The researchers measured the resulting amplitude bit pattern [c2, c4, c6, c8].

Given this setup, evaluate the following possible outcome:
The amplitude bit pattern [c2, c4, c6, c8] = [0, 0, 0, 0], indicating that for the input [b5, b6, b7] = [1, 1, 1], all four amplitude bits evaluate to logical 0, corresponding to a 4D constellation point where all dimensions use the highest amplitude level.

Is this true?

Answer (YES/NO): YES